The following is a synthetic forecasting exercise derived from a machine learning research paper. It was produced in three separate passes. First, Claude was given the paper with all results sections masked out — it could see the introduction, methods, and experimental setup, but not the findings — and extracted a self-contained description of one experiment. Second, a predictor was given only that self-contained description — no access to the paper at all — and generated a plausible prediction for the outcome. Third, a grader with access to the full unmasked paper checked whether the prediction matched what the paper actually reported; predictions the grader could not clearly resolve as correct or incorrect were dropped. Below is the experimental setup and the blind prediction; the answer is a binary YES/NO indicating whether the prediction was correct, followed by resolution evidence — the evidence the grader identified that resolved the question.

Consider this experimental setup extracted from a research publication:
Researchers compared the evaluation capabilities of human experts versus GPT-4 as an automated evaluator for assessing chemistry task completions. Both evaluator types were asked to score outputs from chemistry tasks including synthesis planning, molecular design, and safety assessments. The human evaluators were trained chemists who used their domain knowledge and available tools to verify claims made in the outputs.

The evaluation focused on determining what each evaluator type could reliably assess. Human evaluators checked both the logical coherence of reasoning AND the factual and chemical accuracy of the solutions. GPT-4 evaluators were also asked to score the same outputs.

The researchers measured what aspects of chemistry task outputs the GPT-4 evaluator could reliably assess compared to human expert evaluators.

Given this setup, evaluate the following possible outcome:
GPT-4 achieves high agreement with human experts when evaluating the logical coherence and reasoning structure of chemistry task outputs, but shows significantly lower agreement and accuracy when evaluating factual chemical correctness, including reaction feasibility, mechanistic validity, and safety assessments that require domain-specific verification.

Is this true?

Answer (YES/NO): NO